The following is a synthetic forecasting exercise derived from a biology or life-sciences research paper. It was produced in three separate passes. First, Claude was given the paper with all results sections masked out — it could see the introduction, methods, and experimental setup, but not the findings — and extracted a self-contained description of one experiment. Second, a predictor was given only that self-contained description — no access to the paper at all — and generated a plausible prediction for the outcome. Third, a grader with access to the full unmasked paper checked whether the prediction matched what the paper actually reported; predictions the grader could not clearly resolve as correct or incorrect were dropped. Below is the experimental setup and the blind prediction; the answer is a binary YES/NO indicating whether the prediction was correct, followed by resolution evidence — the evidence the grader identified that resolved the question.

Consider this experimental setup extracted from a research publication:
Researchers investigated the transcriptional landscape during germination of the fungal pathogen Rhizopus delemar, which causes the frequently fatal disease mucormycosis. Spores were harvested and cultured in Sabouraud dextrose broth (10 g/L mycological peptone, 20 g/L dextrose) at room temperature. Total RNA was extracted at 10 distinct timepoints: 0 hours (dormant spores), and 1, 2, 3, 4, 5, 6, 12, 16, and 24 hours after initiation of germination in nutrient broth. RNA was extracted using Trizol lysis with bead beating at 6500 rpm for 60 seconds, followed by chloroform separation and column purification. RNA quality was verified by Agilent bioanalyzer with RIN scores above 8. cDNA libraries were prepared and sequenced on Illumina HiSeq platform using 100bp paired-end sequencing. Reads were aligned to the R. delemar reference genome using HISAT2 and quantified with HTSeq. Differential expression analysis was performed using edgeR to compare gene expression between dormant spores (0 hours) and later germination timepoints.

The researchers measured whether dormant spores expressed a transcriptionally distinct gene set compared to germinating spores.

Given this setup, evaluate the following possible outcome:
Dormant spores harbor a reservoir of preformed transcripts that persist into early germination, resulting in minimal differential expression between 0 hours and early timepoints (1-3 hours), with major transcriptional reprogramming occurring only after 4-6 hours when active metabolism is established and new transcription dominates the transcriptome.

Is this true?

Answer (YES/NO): NO